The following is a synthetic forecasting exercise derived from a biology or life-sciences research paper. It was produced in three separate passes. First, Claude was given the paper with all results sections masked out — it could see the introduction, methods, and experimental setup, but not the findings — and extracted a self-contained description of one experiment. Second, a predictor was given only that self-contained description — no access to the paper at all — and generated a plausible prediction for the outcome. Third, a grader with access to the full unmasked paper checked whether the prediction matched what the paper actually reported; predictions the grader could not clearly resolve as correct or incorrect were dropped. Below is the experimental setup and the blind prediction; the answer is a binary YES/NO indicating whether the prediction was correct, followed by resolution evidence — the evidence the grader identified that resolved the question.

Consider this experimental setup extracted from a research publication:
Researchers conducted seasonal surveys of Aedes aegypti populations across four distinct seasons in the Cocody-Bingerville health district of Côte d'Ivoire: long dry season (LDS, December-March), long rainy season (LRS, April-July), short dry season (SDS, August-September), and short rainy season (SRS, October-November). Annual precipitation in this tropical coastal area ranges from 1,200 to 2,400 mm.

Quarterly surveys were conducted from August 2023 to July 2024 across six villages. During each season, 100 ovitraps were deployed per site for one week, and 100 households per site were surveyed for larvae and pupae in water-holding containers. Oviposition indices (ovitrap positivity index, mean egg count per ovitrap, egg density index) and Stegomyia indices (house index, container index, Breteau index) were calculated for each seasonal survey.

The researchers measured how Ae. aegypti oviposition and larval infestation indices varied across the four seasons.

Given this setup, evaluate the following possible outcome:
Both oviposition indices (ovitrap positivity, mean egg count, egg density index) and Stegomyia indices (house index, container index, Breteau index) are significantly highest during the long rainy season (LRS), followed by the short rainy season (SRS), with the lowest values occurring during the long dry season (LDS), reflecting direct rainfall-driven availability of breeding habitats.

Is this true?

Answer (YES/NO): NO